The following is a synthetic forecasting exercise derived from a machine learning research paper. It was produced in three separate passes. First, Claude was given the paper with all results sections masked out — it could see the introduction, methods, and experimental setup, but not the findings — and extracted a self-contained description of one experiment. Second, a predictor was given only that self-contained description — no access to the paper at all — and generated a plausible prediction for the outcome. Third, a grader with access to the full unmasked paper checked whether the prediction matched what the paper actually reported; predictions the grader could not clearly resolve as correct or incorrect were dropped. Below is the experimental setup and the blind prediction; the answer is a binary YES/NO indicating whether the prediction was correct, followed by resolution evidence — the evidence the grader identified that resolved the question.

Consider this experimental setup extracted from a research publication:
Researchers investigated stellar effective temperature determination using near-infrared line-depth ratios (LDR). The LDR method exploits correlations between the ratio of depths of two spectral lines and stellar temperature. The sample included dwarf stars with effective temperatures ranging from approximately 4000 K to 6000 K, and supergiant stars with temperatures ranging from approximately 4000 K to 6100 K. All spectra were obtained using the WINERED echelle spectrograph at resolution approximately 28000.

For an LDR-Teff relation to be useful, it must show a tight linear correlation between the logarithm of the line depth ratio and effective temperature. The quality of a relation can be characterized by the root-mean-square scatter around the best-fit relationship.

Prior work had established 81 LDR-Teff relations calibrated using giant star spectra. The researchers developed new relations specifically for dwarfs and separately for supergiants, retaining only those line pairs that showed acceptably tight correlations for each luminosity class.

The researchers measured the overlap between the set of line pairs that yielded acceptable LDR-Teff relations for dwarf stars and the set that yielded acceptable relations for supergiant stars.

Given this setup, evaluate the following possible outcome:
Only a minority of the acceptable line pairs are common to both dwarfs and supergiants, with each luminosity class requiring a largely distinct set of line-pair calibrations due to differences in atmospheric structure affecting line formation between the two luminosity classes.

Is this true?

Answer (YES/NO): YES